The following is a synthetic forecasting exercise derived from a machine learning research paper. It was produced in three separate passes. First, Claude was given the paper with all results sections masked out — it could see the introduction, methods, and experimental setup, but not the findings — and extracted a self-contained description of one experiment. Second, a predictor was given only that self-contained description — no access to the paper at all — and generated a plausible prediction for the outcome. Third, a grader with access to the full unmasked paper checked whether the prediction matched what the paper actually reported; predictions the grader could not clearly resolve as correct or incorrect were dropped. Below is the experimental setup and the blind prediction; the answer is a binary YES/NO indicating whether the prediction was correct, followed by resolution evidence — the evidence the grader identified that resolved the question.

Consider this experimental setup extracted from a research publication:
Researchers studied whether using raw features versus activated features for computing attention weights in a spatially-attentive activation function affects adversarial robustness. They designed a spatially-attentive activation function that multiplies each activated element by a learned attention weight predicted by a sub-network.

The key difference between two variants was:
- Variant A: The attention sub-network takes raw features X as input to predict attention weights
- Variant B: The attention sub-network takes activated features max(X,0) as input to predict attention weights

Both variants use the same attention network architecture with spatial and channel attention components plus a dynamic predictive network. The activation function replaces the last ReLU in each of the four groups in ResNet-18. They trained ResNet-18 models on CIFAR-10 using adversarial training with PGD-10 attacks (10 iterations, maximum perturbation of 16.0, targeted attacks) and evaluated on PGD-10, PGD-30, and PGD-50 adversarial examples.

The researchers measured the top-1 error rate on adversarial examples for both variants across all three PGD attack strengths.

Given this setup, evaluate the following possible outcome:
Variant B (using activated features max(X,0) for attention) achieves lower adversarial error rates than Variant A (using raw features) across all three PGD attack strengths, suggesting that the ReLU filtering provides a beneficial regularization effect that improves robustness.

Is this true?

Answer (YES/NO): NO